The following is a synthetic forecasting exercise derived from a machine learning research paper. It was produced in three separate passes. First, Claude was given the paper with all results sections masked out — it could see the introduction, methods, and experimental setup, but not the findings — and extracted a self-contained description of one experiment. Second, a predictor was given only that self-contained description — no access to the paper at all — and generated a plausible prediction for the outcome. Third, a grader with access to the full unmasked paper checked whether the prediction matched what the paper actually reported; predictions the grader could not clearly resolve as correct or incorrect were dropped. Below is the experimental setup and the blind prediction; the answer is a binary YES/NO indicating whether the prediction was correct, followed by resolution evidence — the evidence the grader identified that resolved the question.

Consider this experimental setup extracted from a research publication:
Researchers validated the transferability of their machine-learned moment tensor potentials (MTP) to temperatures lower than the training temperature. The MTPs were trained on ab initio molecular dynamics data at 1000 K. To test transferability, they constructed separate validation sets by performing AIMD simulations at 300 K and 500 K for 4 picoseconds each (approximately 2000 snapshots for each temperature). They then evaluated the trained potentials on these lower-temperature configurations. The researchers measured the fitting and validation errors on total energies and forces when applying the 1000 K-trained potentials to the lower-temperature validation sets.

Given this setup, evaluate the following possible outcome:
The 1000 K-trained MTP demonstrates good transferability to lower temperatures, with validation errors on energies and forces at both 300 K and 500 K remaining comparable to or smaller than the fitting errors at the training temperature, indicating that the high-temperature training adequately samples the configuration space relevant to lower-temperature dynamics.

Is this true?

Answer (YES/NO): YES